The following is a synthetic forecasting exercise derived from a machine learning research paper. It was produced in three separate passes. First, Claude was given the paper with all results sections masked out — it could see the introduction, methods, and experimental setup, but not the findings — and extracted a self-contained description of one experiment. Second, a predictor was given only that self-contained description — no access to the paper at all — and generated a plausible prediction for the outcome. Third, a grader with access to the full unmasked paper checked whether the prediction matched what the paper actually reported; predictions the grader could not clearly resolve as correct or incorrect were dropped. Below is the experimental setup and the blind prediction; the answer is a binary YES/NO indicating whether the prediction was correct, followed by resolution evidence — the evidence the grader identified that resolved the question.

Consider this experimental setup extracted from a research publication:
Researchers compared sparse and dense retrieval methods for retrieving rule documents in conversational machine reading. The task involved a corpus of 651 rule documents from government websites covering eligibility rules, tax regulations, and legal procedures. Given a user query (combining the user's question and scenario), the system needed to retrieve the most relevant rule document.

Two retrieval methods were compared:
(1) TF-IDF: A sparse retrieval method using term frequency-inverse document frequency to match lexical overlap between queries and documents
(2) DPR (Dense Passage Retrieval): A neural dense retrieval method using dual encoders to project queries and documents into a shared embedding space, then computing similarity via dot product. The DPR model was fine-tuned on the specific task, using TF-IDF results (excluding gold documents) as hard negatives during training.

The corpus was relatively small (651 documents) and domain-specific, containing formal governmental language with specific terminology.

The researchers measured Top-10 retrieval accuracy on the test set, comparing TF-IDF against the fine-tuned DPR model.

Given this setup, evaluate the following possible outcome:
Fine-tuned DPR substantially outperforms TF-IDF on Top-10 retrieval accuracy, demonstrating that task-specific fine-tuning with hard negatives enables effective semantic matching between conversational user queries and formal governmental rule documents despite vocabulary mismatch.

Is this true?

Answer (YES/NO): NO